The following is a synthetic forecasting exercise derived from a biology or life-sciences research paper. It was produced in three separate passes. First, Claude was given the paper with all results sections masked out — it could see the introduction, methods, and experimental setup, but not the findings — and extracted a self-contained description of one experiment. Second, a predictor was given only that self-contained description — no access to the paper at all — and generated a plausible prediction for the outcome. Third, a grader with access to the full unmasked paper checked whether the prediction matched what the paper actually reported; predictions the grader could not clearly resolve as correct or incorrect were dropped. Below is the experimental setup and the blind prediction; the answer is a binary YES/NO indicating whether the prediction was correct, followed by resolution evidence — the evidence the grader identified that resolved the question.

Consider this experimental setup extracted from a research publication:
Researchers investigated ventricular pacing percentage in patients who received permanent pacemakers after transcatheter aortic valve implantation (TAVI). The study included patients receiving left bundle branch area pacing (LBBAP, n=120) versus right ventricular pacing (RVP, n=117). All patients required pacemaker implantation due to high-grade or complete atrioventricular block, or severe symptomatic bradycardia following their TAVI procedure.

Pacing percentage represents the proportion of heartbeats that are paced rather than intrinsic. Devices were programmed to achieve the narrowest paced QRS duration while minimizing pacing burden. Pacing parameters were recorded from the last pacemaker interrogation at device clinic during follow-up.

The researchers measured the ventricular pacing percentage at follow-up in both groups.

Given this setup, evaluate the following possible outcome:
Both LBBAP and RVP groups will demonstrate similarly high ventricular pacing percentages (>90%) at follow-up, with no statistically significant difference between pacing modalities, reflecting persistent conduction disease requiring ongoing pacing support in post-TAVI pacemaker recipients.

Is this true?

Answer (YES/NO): YES